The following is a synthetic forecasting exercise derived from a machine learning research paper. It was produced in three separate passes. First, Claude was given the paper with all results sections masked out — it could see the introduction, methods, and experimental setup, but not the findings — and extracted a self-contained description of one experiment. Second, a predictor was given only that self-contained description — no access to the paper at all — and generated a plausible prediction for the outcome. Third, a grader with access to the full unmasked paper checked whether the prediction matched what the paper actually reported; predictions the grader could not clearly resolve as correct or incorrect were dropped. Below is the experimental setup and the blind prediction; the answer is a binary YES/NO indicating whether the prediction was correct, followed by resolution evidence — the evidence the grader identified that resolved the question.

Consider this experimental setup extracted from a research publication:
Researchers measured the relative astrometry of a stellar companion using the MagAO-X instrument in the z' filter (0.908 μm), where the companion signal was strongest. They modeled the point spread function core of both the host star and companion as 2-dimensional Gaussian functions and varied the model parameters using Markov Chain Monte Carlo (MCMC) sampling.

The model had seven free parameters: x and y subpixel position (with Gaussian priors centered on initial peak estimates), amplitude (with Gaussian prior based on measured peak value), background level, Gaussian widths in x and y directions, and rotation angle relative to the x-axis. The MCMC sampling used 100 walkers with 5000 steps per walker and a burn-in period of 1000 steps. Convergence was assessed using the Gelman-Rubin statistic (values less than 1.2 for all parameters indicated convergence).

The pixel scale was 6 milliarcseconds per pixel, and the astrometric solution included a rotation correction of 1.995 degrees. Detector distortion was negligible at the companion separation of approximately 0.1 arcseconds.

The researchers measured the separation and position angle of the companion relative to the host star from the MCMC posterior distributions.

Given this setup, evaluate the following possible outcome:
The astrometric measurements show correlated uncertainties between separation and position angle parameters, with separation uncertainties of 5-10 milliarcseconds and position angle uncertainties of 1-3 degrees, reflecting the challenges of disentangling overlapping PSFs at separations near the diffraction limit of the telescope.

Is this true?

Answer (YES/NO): NO